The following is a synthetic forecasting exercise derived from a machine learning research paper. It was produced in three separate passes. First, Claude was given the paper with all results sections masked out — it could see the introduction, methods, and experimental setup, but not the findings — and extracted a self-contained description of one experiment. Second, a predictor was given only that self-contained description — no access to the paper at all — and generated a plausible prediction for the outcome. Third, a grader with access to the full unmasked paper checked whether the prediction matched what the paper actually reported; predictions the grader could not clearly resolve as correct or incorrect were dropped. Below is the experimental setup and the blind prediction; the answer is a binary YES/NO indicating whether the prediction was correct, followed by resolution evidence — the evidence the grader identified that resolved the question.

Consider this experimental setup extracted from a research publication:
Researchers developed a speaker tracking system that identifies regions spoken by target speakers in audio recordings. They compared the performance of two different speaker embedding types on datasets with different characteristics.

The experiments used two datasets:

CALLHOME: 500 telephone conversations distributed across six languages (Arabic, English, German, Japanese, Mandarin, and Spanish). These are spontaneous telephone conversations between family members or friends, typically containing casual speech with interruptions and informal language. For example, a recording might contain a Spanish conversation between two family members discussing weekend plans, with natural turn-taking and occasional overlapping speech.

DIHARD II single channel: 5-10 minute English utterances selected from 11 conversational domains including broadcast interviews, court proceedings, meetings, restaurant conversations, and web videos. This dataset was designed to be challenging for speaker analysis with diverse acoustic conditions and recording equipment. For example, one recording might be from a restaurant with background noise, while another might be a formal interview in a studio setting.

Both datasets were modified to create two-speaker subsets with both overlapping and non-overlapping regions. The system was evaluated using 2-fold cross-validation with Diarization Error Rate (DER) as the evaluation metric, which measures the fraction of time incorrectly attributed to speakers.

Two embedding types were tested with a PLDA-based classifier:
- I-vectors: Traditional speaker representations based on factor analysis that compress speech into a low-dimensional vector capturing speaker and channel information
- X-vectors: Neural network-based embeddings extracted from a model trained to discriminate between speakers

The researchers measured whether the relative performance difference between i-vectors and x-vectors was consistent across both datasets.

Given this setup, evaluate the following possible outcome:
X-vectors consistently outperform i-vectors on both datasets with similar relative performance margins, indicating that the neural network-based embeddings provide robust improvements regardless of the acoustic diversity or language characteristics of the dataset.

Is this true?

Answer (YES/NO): NO